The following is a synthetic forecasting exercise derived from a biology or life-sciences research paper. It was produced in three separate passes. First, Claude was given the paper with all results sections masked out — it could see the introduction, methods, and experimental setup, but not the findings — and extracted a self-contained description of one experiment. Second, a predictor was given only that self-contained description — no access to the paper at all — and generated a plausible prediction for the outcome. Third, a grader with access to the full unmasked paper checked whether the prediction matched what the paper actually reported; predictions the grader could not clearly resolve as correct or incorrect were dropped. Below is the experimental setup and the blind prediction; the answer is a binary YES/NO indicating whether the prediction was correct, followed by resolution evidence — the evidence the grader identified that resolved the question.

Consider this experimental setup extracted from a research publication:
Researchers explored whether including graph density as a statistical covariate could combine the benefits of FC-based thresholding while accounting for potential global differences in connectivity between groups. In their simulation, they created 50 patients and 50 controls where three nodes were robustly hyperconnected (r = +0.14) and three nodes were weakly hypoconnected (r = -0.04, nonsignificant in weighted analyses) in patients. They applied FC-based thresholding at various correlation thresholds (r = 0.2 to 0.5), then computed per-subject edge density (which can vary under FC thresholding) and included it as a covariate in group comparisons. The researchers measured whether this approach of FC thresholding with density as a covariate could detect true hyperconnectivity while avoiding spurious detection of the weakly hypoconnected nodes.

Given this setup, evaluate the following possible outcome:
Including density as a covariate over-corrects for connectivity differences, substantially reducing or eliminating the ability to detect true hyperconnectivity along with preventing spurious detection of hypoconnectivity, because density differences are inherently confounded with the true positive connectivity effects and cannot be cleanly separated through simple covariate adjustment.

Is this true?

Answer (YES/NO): NO